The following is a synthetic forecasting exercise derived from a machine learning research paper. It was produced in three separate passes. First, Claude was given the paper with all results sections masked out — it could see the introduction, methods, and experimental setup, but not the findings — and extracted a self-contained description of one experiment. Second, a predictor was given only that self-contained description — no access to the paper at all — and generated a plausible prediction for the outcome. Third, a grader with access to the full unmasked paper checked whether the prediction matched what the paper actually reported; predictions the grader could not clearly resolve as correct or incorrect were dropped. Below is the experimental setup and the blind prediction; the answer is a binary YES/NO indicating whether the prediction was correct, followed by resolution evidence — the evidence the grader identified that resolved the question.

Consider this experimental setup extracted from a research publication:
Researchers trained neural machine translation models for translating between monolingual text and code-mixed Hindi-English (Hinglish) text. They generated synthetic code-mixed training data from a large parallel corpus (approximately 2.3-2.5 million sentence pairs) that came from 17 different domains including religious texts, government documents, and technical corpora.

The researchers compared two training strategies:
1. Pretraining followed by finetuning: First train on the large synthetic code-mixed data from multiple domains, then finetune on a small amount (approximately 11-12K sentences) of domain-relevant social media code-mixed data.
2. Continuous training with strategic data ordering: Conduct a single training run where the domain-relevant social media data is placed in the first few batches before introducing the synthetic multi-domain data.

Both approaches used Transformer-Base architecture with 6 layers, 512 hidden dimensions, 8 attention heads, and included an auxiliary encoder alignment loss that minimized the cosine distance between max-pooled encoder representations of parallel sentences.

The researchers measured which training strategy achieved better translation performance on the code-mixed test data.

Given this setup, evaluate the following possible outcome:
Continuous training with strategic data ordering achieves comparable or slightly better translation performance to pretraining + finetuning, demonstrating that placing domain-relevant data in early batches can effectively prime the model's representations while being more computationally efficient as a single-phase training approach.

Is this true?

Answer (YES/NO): NO